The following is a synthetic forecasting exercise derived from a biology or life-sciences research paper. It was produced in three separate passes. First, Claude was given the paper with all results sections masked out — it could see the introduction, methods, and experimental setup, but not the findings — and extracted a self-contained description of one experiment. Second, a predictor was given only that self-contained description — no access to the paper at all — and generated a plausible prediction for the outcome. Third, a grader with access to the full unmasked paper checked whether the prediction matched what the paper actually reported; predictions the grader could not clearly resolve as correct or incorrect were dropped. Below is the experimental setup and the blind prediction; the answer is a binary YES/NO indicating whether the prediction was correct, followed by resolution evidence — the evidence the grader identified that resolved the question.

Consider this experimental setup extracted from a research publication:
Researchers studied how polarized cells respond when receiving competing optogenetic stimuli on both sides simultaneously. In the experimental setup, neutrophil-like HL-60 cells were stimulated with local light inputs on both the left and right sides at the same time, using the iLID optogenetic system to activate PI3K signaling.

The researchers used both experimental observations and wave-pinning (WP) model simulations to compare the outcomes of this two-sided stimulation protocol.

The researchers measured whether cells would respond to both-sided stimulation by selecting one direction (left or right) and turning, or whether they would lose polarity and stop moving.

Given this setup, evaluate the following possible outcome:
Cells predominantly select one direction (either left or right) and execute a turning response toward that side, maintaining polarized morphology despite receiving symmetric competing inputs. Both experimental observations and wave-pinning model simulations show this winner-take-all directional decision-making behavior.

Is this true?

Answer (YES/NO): YES